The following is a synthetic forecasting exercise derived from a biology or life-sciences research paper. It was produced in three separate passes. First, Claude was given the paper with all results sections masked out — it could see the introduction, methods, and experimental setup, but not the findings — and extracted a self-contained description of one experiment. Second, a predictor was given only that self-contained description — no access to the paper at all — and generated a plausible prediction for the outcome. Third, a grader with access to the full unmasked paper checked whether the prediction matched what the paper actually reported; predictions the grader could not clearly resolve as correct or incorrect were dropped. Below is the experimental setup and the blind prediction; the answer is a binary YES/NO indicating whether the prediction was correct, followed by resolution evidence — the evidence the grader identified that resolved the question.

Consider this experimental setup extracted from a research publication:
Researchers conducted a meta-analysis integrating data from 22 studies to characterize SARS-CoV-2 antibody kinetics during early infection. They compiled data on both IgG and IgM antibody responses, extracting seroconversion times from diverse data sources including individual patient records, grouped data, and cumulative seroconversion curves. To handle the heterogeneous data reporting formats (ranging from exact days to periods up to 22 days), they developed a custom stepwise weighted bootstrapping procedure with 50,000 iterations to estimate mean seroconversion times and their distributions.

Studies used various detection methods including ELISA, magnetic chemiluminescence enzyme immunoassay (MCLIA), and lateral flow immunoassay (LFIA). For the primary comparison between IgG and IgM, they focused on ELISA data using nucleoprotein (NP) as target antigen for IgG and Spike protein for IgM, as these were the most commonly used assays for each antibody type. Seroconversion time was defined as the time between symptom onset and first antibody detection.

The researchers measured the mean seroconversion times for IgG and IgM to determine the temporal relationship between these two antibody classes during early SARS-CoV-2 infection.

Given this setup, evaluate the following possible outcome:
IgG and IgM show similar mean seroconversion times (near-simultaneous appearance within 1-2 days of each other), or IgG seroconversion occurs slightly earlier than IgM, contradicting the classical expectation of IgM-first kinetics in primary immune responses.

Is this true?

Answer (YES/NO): YES